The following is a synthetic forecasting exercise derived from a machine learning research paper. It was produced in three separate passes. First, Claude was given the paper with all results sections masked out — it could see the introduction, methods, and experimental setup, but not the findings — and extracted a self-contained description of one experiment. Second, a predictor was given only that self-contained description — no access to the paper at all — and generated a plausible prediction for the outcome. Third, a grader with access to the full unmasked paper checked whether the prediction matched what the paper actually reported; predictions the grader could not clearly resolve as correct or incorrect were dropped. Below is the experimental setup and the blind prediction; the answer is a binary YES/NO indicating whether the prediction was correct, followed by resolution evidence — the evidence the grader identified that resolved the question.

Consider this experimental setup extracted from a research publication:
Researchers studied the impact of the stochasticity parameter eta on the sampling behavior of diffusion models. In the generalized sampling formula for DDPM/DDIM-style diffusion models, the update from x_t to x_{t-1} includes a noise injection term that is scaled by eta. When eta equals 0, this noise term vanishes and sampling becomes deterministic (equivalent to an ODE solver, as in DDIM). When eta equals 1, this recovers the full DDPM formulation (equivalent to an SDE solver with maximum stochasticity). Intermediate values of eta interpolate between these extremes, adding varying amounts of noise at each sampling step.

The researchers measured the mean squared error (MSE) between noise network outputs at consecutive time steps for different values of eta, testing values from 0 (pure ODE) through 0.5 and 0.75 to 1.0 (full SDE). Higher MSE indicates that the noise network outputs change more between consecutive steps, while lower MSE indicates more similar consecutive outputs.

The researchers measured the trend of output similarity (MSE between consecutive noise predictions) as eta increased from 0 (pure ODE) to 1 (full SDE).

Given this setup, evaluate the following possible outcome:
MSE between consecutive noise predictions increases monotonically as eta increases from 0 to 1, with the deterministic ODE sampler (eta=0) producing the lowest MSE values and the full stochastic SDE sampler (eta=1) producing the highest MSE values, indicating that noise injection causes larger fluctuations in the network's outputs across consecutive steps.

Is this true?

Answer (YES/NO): YES